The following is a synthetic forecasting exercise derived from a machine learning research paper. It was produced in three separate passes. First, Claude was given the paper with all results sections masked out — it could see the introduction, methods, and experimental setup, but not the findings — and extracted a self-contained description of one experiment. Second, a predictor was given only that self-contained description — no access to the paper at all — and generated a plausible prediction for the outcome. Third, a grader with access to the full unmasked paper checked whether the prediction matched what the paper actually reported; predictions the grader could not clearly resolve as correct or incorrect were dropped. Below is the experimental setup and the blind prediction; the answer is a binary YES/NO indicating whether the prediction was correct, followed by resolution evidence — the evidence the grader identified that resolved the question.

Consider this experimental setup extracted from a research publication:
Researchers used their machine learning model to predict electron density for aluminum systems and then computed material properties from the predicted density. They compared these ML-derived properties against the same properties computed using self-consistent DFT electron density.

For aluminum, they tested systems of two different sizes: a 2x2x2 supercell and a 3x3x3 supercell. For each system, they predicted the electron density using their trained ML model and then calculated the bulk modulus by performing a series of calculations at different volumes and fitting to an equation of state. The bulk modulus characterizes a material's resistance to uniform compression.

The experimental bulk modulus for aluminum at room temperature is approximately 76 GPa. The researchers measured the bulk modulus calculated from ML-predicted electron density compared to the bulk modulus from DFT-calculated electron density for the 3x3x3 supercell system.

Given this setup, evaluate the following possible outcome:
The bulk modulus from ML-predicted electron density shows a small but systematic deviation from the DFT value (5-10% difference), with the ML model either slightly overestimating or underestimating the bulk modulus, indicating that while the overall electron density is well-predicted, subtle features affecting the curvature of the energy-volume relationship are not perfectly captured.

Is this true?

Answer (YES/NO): NO